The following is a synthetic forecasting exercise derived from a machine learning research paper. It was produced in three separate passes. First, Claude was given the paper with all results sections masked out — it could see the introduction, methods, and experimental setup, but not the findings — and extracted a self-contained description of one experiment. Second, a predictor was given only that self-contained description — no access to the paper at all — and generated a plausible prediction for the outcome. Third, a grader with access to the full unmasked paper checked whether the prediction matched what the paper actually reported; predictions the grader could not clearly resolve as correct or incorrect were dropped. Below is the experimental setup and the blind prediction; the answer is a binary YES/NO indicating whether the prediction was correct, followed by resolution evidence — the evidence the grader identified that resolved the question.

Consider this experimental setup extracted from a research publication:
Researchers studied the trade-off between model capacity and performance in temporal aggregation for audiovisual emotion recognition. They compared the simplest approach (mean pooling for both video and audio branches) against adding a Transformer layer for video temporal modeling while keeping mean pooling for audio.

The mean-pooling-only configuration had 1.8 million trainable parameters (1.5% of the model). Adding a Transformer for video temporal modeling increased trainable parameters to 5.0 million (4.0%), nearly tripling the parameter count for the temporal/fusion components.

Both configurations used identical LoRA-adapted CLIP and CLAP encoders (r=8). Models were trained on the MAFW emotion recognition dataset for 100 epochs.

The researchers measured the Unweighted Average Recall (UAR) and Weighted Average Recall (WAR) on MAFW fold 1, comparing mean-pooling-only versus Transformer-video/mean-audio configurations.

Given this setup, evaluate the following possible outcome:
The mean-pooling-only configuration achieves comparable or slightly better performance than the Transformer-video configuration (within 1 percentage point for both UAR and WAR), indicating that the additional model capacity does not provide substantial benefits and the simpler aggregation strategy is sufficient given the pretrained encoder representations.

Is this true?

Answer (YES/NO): NO